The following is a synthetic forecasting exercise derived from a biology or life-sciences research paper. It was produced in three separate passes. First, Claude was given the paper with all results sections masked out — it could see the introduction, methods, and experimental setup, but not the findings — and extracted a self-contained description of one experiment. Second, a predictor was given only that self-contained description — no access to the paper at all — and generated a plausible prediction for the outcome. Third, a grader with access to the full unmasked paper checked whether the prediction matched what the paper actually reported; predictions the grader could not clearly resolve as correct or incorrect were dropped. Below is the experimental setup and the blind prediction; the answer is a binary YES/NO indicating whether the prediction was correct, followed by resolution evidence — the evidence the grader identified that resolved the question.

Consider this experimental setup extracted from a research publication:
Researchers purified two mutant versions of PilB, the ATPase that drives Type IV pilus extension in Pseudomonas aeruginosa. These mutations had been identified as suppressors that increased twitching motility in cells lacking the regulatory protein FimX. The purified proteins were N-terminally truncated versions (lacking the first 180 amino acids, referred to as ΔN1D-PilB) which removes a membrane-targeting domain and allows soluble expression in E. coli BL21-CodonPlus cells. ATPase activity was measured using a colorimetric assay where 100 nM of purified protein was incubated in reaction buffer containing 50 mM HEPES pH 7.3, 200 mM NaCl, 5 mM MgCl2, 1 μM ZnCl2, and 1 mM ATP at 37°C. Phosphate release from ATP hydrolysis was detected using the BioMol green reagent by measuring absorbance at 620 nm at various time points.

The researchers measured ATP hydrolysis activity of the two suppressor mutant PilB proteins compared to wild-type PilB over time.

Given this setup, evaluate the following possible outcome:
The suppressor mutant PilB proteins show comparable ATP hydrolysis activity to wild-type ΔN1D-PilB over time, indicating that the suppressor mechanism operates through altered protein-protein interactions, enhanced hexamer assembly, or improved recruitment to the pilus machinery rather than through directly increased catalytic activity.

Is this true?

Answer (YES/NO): NO